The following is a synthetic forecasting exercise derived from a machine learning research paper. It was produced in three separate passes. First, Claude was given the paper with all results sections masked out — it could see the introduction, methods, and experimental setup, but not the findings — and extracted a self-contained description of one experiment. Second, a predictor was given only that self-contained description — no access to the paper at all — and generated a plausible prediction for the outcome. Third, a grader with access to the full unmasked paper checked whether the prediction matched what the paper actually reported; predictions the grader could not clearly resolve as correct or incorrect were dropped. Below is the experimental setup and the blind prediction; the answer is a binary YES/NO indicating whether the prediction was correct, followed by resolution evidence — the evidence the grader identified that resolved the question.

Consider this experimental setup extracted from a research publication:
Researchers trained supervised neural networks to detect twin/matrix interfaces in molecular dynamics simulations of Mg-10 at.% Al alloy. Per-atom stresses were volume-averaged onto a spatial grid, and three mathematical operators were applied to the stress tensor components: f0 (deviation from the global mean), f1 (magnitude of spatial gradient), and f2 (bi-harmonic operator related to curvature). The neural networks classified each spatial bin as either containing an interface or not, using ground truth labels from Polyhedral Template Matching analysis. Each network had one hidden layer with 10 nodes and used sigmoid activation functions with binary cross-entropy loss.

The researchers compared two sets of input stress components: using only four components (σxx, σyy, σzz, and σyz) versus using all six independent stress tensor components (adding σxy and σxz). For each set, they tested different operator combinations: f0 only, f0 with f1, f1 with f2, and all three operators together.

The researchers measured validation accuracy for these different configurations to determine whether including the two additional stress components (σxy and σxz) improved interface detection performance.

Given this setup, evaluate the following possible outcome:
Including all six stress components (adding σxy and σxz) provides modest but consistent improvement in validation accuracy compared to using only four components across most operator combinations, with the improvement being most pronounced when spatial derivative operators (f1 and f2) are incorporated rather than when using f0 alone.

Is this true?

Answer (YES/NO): NO